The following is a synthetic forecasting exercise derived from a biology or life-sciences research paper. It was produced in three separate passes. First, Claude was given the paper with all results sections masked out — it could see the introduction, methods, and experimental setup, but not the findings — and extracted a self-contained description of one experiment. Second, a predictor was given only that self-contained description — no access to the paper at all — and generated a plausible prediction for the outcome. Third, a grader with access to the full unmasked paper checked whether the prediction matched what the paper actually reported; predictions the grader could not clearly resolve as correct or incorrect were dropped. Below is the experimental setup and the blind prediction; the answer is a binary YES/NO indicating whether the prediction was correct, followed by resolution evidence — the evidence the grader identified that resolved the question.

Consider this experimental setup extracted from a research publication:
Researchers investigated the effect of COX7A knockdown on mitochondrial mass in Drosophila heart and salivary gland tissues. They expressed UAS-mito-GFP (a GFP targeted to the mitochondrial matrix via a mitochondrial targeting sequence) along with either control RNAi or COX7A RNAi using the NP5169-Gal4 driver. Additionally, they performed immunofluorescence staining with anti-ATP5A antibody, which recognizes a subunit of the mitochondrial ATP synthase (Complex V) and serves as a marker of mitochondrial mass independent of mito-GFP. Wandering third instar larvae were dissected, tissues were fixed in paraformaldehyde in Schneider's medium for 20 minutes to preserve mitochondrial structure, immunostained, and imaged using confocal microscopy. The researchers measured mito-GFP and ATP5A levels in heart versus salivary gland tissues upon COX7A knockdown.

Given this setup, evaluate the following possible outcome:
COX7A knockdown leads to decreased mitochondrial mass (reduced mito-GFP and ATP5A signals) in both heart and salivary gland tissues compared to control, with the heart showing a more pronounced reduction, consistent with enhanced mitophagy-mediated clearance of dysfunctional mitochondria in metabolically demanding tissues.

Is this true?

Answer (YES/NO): NO